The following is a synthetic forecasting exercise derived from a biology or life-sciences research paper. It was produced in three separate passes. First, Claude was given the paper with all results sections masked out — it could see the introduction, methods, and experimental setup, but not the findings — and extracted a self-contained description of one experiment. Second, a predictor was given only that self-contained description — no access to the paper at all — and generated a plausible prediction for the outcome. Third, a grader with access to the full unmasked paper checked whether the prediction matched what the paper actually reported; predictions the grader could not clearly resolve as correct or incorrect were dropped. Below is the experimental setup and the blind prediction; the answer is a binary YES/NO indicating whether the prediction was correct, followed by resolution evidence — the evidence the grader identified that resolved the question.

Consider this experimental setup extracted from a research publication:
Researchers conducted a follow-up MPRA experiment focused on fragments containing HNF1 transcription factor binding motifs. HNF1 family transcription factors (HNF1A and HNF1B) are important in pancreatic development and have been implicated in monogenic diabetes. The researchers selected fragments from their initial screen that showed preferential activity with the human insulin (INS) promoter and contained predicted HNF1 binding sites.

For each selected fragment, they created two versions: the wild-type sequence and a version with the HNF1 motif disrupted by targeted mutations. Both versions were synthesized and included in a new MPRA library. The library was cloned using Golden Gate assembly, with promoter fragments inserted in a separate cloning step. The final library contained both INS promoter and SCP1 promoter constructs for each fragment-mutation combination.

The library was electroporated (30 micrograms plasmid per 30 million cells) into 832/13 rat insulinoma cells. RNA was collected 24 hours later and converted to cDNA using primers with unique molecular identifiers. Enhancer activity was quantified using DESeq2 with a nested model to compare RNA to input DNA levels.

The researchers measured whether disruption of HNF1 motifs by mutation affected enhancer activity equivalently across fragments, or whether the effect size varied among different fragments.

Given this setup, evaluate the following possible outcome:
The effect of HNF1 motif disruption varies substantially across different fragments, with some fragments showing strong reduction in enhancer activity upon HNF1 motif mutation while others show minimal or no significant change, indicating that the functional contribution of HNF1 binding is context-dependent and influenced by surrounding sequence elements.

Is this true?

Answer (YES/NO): YES